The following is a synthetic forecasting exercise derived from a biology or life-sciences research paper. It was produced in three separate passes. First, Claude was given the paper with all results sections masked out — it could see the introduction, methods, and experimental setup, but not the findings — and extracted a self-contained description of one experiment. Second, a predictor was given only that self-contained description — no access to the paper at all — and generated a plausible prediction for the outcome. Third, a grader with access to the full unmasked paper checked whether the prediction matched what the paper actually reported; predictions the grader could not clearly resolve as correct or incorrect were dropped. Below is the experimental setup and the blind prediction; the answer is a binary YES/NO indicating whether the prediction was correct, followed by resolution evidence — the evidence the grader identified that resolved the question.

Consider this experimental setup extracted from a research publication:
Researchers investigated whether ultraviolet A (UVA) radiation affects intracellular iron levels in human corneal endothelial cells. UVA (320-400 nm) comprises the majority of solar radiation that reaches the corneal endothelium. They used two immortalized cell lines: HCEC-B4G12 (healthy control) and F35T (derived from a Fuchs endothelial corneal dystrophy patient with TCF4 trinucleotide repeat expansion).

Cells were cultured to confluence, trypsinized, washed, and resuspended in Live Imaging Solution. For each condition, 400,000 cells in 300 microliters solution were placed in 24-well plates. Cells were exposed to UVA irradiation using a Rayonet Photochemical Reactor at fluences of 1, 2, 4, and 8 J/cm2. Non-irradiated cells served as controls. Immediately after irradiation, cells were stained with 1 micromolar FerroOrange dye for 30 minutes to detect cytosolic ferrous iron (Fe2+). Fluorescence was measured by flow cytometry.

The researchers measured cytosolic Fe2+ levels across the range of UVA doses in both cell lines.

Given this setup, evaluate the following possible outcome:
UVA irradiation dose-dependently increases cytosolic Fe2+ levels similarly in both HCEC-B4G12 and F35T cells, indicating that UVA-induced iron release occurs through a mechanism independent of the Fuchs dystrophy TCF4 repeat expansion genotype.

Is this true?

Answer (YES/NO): NO